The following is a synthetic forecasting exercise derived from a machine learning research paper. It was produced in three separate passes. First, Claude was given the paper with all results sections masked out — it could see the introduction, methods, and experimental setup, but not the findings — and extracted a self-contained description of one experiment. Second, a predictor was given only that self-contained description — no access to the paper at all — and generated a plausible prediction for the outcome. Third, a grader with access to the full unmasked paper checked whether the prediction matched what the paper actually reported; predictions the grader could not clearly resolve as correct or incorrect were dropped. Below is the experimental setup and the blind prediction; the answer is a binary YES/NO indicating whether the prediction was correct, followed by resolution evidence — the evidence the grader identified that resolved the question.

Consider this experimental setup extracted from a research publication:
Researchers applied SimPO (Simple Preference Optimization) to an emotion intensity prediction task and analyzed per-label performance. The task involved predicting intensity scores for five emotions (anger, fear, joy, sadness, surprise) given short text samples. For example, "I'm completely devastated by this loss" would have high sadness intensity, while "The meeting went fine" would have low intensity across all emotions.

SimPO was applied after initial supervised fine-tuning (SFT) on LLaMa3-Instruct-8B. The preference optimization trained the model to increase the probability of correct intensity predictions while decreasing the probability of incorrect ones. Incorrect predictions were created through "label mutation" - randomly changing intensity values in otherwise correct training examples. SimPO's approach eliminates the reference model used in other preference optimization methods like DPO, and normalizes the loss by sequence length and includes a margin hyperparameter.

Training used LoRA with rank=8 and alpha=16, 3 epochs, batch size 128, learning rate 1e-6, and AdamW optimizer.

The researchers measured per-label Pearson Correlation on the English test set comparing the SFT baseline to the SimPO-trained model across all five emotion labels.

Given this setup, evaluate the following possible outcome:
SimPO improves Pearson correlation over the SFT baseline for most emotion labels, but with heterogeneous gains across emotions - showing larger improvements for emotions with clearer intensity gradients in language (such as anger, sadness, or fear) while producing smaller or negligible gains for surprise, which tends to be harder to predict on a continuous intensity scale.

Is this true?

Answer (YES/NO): NO